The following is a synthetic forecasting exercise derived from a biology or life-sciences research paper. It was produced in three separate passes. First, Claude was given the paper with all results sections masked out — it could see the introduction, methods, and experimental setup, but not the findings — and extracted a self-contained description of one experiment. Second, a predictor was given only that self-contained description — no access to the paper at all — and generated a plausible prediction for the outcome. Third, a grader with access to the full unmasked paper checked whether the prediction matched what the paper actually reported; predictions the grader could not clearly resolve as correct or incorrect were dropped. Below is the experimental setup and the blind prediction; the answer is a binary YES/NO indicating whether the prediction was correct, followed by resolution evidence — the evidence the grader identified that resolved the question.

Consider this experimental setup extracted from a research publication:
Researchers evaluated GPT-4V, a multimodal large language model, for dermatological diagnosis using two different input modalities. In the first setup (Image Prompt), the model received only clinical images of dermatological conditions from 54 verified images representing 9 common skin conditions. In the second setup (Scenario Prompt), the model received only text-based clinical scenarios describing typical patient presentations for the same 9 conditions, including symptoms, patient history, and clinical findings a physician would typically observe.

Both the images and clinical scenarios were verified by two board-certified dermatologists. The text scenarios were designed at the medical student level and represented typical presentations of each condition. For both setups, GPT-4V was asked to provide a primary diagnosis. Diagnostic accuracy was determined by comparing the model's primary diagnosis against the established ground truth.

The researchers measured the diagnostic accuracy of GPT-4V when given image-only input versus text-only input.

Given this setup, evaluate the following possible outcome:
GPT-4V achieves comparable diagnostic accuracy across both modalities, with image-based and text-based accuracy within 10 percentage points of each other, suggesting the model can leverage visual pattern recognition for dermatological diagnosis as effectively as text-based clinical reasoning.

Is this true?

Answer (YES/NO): NO